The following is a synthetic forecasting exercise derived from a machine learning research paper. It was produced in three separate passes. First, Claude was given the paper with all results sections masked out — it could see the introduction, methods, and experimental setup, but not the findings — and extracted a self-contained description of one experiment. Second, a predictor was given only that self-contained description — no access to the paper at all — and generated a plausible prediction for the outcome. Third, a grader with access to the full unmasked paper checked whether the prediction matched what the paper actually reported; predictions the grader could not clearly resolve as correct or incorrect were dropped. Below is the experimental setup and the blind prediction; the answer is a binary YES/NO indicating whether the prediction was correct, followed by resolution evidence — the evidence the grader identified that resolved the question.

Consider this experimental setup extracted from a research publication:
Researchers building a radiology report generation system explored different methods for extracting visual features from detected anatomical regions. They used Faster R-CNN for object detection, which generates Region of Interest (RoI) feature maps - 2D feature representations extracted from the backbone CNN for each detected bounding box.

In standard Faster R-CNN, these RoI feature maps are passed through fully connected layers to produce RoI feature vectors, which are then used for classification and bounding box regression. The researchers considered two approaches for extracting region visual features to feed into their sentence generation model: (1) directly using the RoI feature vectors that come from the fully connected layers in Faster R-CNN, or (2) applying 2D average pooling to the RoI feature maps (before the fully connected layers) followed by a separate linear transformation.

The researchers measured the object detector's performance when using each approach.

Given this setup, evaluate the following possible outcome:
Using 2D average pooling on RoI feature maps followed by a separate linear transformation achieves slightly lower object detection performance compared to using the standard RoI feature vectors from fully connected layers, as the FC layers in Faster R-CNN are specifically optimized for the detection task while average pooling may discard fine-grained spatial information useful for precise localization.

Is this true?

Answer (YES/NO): NO